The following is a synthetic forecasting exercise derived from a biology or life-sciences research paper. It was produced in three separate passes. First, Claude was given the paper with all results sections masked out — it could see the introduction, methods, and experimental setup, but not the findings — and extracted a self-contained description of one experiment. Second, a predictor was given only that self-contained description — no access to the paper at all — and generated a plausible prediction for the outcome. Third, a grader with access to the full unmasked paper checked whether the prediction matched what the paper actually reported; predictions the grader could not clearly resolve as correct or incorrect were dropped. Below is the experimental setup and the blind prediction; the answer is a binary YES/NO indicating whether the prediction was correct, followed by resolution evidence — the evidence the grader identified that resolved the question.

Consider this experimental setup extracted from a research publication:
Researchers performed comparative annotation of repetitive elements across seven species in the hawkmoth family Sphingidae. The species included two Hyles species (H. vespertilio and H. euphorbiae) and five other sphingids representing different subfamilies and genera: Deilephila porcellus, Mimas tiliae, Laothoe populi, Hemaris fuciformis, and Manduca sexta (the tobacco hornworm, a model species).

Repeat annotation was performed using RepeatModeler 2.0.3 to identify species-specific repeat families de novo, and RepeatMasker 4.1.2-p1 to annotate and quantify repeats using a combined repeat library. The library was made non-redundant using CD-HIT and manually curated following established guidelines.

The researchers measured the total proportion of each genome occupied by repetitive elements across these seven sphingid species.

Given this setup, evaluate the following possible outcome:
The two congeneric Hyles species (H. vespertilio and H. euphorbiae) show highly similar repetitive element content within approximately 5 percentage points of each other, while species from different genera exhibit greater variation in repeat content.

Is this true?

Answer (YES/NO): NO